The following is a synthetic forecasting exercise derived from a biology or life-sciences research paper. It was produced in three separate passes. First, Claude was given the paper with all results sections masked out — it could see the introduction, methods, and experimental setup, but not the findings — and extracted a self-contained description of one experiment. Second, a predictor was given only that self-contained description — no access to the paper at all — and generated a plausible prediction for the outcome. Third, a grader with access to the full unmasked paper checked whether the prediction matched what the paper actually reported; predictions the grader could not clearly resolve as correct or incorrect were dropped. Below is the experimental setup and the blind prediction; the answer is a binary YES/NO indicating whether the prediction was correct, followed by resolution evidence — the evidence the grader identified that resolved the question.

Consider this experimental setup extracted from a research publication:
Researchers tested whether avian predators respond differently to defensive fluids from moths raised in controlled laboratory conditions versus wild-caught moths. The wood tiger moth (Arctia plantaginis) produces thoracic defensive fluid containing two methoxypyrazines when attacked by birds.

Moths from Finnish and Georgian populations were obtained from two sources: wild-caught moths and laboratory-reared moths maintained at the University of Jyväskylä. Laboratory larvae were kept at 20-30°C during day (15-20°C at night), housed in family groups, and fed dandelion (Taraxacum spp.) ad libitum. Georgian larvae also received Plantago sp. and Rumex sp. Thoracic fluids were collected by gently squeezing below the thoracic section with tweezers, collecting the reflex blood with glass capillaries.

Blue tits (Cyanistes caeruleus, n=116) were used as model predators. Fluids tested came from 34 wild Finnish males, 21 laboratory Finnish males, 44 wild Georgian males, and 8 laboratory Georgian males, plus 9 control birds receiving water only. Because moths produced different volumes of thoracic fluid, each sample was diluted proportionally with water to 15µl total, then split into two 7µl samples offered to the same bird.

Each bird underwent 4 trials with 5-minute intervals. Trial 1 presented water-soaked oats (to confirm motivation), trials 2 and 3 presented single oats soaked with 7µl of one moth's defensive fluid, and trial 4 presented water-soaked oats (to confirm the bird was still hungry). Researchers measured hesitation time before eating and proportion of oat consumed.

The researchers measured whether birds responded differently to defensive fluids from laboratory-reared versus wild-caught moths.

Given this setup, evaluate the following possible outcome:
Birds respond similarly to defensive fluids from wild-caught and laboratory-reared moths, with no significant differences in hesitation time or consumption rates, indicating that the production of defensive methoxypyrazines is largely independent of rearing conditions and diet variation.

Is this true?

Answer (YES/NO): NO